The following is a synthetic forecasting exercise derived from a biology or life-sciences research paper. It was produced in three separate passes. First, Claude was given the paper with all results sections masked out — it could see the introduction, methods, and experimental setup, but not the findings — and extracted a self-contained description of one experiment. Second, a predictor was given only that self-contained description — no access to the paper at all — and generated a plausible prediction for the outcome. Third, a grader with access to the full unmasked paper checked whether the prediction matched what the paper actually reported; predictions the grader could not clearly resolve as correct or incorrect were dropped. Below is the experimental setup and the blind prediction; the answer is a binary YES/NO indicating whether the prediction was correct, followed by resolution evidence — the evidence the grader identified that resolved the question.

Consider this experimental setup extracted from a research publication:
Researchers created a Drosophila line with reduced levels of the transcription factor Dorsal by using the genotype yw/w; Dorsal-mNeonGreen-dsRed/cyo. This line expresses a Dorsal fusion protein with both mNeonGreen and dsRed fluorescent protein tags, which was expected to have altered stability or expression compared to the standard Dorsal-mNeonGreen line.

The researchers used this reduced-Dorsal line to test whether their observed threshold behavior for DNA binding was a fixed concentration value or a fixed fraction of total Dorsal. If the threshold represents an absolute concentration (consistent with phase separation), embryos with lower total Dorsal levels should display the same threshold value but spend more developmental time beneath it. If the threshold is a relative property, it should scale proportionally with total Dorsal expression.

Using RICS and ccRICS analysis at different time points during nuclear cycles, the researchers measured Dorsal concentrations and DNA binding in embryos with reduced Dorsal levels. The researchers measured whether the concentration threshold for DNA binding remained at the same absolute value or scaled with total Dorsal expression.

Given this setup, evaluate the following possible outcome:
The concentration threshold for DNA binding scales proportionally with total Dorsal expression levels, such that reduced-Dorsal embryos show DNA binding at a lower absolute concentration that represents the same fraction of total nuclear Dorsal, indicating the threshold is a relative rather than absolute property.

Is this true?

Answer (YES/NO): NO